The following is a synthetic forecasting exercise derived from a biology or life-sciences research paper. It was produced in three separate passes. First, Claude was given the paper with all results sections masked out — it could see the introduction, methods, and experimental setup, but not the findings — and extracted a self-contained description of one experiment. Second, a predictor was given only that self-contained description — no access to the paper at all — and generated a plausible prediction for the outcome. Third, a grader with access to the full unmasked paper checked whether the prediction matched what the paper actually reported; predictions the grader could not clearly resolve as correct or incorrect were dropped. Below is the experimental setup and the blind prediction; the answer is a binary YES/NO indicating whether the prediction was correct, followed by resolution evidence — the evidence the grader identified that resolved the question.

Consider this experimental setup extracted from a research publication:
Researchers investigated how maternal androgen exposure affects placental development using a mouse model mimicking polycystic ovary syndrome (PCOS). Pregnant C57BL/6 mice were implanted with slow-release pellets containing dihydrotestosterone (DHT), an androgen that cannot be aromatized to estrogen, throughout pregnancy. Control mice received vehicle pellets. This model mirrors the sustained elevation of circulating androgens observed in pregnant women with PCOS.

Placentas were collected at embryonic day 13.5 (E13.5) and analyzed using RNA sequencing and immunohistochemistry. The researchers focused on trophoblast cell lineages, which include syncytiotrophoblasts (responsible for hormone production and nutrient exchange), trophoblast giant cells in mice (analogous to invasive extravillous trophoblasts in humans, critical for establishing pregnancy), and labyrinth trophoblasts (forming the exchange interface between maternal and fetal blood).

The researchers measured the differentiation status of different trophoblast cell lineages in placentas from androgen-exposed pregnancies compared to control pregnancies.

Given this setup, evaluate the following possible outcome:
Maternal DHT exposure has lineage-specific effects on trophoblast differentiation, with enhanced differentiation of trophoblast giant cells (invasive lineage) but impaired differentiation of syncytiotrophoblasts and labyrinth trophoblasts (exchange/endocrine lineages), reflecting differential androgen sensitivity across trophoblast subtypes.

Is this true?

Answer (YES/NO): NO